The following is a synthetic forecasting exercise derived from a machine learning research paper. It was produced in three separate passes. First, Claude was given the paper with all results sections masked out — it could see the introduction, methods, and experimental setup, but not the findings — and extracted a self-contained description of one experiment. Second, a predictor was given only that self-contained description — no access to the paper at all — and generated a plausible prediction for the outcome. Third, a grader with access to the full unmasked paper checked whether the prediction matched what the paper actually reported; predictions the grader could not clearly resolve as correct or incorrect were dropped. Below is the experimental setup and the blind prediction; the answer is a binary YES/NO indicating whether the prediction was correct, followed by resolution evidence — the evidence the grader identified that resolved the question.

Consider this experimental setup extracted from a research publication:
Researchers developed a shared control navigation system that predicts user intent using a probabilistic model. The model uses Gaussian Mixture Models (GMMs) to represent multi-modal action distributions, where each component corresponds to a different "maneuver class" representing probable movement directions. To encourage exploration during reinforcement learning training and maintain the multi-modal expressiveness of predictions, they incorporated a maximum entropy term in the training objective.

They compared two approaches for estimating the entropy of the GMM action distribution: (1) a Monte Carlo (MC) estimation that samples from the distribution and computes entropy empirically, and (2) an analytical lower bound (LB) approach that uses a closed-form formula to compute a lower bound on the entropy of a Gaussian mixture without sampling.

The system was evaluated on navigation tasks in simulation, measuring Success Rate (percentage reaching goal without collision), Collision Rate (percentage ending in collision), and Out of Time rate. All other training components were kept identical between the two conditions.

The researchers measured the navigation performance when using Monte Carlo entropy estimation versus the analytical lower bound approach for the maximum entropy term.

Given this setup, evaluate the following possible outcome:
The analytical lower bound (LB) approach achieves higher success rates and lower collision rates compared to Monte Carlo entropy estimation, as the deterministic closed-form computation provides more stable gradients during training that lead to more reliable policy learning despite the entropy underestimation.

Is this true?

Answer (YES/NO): YES